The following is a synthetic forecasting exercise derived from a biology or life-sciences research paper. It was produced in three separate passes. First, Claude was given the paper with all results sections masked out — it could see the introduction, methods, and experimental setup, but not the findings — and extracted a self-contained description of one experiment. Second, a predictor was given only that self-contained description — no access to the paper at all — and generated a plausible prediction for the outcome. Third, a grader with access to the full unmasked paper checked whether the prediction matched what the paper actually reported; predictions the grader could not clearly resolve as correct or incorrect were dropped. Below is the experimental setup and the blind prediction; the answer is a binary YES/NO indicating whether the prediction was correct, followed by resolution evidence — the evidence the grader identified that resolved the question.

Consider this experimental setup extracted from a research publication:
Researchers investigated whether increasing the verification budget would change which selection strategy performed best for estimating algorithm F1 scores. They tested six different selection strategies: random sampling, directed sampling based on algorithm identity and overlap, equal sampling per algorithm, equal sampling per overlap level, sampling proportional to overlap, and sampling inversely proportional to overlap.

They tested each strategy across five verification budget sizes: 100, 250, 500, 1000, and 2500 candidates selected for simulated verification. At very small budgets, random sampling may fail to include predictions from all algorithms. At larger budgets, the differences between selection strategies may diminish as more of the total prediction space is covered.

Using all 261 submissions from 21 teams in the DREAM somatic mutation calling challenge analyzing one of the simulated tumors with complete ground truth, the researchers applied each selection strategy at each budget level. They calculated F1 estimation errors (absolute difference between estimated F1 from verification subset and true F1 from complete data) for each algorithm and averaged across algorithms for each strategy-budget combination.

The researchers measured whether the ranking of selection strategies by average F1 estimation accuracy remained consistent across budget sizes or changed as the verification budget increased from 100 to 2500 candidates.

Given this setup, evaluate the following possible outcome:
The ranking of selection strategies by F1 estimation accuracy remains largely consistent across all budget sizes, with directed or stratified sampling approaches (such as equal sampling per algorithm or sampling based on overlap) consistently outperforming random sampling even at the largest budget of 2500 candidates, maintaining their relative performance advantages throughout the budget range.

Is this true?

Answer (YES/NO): NO